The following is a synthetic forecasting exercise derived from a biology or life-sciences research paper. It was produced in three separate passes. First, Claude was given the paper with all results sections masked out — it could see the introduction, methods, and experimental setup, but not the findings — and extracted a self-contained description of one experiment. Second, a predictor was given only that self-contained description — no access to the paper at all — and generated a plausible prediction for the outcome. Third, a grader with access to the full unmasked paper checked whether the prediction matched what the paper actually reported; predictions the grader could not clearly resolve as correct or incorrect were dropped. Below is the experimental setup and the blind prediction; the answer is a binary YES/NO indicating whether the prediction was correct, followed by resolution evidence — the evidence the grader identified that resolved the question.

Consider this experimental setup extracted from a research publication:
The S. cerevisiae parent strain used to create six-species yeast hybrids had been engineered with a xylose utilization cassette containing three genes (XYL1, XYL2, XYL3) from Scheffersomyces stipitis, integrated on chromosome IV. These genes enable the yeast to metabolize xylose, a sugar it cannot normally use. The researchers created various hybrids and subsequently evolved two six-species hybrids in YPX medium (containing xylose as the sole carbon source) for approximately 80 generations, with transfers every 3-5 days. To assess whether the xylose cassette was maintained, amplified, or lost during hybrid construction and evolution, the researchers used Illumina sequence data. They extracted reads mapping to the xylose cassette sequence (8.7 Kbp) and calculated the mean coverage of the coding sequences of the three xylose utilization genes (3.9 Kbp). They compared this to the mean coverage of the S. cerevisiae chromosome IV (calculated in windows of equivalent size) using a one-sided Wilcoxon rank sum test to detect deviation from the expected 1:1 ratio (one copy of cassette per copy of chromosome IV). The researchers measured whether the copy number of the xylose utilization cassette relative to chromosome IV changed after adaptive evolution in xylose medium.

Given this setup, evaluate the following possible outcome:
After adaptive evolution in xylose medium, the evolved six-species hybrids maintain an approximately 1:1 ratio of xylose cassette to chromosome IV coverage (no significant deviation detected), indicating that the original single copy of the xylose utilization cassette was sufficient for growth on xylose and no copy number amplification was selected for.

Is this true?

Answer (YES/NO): YES